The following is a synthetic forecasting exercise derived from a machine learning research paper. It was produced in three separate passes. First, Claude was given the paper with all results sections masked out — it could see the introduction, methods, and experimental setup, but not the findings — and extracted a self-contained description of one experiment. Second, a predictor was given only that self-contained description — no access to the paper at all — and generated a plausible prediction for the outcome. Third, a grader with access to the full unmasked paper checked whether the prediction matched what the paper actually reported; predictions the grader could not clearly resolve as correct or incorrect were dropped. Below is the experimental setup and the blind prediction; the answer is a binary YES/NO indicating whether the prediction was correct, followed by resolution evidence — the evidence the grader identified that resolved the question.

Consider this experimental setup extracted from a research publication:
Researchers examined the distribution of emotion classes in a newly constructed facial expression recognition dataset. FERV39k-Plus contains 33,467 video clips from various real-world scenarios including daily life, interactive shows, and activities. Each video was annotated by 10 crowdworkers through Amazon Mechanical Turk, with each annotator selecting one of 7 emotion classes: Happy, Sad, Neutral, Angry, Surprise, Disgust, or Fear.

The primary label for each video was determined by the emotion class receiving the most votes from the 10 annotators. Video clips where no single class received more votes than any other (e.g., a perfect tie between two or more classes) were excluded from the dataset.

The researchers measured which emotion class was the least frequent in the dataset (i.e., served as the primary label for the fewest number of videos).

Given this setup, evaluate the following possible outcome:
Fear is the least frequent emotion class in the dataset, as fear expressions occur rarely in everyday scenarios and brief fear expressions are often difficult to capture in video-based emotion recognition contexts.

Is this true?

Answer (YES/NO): NO